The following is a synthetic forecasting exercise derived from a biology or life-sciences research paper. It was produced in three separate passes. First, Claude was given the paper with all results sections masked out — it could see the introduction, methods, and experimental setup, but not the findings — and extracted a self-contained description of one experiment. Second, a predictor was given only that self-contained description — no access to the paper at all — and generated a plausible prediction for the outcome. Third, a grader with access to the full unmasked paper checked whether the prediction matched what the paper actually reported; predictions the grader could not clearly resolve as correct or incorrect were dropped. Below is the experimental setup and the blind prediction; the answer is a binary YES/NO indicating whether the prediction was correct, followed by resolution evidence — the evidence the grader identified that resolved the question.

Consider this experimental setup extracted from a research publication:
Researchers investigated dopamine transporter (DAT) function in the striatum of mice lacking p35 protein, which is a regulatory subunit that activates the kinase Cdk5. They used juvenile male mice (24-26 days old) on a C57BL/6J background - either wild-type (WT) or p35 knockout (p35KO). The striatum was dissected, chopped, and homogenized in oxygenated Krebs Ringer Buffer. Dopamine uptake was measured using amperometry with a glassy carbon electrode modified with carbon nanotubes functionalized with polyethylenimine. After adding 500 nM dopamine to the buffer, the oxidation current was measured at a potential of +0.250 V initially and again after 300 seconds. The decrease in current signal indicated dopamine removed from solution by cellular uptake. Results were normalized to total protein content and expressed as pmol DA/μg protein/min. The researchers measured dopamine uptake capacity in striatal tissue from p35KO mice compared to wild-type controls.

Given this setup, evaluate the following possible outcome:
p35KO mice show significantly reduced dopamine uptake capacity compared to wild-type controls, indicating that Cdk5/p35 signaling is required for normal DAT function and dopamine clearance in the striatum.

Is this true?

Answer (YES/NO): YES